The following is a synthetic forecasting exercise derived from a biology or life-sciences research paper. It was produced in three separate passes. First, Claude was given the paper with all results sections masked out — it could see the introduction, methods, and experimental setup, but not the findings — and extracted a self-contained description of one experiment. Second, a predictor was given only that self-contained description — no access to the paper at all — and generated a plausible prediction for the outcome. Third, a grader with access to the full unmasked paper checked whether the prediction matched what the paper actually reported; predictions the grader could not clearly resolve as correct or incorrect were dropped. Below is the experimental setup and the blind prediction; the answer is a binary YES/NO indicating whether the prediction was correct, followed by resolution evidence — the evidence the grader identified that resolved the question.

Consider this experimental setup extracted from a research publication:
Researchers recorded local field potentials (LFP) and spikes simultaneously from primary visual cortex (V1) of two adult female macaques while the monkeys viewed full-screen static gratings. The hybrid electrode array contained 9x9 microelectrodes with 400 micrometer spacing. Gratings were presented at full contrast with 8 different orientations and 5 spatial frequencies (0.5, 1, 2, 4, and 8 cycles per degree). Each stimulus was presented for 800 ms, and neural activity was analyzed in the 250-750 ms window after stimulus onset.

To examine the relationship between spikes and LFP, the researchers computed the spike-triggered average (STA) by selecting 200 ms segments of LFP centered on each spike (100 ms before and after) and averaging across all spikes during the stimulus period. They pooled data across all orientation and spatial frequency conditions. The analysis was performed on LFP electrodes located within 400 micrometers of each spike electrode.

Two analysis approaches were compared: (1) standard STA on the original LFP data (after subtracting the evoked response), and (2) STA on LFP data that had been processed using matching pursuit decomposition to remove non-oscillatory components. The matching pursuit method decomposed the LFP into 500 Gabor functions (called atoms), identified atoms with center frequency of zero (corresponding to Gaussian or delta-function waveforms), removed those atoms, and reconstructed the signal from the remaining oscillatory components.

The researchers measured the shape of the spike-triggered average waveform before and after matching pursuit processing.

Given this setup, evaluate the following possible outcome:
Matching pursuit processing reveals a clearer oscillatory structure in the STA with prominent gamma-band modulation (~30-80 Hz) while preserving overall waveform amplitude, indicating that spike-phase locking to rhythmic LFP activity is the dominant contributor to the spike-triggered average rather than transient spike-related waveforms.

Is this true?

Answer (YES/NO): NO